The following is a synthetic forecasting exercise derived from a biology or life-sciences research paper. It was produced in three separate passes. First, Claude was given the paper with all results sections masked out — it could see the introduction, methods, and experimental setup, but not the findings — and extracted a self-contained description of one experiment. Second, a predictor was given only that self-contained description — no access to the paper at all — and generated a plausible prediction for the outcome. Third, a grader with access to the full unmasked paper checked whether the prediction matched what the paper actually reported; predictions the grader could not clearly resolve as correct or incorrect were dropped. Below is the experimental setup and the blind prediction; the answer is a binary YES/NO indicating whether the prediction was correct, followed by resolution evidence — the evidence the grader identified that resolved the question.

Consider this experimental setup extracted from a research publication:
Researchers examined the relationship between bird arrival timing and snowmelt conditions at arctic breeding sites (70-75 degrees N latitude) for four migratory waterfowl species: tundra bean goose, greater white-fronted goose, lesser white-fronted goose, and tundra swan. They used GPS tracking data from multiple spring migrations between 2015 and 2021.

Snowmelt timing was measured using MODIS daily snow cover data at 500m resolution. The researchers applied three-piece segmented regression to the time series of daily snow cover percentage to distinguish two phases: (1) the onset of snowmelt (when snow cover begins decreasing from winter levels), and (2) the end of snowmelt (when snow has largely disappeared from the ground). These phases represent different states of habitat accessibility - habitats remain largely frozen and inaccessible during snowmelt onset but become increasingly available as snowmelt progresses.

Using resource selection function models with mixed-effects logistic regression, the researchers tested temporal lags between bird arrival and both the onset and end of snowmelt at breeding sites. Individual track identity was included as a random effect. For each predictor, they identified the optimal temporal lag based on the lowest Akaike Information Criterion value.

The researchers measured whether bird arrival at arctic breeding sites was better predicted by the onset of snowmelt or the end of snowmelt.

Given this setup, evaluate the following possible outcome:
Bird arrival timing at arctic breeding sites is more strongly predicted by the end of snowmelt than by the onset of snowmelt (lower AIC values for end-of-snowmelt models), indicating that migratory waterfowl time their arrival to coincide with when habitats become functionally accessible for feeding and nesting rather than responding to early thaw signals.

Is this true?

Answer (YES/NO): NO